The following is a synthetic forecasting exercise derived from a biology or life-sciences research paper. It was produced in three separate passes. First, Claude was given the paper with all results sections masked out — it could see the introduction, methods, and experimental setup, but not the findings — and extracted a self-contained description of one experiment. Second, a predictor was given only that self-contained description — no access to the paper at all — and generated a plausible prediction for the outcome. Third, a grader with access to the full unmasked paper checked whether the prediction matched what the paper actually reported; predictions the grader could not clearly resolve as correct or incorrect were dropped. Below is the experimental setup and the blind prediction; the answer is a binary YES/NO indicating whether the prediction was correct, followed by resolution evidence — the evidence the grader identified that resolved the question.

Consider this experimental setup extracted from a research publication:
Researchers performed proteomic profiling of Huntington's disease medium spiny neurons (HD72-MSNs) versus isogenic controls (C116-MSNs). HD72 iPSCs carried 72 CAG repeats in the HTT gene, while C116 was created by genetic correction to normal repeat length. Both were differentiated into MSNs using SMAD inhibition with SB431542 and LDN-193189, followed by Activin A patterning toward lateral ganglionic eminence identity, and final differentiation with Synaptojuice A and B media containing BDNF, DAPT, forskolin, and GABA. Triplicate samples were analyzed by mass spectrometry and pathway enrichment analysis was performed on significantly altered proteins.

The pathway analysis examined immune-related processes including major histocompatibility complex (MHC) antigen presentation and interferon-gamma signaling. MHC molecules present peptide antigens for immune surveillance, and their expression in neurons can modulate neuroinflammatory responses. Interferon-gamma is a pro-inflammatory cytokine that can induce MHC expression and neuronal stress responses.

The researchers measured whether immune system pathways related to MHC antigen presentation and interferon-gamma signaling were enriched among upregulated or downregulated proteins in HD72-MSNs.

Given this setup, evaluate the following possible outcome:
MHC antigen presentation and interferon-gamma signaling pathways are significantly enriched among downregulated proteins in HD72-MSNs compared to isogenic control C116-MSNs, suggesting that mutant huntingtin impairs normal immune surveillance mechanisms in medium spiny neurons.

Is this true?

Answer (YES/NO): YES